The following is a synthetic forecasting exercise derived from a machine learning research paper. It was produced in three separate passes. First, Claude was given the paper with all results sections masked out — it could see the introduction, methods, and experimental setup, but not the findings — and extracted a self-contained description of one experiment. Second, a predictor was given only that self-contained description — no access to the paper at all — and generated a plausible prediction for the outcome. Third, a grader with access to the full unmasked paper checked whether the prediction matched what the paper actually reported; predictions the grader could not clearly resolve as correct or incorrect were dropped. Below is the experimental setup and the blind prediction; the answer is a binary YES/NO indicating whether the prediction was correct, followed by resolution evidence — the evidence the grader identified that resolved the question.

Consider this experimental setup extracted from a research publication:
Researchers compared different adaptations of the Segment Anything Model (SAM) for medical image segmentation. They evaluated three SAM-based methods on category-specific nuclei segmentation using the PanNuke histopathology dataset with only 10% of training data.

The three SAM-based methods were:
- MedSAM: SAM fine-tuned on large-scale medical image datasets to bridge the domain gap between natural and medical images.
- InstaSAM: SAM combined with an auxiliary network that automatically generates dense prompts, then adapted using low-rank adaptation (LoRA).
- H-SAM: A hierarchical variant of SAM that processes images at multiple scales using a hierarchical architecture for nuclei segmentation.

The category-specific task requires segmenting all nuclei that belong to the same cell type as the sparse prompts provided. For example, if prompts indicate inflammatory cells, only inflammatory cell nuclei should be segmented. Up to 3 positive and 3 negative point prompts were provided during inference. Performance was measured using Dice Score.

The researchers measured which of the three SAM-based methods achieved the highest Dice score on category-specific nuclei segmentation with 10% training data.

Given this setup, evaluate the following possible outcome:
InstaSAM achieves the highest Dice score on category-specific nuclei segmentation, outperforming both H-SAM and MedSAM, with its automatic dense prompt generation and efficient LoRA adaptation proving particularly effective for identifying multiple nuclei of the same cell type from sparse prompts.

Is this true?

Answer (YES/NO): NO